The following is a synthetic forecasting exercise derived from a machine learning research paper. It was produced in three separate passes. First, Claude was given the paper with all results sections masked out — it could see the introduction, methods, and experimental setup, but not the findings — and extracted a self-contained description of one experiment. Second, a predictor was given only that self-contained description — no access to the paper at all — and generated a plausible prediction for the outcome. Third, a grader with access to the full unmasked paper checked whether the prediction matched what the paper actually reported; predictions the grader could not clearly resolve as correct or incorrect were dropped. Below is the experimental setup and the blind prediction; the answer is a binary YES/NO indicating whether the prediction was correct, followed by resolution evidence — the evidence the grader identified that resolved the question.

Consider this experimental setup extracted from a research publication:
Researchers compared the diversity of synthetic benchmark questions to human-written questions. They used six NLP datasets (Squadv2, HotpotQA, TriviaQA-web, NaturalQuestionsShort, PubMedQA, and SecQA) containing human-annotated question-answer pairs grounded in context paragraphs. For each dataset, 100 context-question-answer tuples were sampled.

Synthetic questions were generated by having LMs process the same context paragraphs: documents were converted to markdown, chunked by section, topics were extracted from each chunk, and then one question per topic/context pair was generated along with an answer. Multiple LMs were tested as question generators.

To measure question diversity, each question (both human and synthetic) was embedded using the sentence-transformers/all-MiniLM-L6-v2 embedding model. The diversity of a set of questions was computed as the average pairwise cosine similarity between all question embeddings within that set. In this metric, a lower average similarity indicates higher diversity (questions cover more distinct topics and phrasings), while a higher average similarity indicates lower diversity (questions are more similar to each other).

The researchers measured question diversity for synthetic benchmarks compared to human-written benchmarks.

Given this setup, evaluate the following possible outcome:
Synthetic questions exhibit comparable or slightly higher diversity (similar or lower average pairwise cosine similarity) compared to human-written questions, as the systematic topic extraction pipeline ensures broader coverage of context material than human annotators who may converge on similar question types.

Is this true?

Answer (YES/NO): YES